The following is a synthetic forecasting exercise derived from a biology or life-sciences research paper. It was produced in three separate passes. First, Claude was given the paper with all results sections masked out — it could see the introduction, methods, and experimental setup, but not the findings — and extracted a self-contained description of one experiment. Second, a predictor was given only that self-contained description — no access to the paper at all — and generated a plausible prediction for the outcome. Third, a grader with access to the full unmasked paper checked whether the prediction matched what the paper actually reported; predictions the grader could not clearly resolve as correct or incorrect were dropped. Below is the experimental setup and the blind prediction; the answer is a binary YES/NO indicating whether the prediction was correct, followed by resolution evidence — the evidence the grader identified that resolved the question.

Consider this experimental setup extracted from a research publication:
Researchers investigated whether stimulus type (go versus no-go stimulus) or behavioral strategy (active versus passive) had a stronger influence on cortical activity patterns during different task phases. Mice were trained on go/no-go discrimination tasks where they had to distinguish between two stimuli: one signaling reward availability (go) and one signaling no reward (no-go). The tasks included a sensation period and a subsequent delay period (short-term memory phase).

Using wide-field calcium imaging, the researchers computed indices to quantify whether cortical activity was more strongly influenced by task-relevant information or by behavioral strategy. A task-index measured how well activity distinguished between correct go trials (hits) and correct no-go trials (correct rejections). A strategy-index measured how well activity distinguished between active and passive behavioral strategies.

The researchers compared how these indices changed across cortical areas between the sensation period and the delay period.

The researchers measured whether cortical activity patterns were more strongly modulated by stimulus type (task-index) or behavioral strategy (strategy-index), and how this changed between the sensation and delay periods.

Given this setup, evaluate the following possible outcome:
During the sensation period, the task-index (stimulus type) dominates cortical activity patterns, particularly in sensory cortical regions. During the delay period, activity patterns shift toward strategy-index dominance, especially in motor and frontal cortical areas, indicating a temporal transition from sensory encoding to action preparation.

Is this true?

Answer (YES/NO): NO